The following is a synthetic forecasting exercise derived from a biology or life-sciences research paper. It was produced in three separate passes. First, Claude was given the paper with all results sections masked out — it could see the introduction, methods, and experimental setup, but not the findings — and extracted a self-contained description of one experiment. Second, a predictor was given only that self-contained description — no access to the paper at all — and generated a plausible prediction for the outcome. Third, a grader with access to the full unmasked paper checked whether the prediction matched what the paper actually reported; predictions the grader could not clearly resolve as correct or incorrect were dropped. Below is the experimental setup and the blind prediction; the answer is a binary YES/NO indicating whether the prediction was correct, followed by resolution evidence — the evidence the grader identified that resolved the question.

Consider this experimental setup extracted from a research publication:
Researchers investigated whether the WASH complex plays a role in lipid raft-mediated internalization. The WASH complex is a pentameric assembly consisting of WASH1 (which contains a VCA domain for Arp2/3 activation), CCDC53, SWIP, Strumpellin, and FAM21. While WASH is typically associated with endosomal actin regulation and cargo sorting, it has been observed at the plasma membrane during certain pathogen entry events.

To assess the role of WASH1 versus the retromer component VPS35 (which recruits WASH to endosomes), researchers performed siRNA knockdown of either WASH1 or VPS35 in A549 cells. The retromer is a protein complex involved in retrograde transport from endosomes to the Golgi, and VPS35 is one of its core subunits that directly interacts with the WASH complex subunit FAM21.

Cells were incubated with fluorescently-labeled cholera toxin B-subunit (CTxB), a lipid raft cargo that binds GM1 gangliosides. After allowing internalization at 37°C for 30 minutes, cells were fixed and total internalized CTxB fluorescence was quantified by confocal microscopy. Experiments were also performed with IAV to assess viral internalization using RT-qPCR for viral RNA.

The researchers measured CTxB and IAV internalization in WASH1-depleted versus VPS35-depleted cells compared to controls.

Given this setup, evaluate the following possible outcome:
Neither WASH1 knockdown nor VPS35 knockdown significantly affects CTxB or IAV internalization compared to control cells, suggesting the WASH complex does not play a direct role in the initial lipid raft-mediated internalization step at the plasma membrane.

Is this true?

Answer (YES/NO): NO